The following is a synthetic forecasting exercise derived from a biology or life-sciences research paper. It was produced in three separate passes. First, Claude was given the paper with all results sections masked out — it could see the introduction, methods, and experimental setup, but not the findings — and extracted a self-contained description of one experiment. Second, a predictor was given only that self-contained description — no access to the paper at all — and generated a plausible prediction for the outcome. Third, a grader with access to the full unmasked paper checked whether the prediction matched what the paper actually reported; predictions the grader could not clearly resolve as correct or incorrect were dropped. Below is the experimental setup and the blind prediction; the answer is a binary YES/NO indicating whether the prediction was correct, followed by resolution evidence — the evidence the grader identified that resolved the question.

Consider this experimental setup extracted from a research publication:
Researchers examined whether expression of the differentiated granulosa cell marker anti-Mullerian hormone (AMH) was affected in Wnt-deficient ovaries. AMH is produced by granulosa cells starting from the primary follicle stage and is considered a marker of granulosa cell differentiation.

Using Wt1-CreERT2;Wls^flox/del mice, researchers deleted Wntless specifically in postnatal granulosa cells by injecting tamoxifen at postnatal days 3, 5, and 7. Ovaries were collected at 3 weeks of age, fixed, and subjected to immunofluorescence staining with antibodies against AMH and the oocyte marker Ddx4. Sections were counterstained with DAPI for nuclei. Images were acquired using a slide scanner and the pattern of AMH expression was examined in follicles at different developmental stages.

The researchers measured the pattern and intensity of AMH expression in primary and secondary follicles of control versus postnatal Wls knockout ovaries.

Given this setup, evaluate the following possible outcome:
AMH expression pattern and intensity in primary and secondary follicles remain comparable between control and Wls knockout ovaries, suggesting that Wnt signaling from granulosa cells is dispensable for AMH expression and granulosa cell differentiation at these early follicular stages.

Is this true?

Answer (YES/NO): NO